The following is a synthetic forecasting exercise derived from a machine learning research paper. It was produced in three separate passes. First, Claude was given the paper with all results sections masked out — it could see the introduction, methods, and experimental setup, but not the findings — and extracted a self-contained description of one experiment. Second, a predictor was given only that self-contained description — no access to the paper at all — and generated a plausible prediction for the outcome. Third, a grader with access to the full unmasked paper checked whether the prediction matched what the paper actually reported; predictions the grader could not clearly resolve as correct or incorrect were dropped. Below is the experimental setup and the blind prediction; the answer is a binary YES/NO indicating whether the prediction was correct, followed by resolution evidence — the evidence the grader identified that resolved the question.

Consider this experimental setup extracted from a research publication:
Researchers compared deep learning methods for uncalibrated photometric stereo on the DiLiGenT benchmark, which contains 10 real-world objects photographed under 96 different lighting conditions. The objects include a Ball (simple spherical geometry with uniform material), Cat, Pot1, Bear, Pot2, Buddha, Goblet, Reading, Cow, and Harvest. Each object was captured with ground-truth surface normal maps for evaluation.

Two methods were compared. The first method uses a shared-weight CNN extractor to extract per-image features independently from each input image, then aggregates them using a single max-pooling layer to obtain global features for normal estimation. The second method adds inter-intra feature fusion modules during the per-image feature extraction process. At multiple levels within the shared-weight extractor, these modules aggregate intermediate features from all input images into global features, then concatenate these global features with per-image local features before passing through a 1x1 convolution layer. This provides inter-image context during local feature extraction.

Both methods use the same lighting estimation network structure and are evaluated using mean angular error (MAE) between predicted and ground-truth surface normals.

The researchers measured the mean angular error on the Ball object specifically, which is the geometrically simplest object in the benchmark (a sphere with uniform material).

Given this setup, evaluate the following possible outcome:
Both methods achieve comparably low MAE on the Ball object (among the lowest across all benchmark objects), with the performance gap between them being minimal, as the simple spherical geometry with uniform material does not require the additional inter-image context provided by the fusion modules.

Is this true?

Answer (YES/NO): NO